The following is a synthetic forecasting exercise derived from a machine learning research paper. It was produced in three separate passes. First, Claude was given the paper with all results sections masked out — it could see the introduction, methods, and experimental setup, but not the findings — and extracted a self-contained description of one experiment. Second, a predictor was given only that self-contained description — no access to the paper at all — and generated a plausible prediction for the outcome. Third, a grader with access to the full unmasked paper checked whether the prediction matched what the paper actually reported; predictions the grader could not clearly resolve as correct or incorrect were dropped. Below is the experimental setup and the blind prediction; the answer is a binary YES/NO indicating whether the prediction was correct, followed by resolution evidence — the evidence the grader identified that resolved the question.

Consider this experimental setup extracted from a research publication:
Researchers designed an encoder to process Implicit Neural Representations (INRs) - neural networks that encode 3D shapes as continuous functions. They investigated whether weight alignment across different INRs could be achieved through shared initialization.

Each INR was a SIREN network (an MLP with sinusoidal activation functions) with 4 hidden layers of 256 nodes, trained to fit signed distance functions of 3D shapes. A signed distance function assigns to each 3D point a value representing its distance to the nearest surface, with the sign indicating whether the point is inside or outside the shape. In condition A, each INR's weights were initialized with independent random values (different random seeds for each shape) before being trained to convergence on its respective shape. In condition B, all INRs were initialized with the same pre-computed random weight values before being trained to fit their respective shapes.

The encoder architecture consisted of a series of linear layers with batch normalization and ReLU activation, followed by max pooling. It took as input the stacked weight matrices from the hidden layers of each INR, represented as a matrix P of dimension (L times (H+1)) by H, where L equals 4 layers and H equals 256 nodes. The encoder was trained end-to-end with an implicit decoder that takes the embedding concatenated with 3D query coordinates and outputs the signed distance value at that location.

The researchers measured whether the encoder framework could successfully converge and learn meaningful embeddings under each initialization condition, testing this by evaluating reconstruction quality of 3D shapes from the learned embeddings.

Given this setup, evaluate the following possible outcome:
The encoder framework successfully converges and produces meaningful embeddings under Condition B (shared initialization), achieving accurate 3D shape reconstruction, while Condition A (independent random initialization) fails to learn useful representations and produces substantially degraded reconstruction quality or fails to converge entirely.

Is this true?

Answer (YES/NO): YES